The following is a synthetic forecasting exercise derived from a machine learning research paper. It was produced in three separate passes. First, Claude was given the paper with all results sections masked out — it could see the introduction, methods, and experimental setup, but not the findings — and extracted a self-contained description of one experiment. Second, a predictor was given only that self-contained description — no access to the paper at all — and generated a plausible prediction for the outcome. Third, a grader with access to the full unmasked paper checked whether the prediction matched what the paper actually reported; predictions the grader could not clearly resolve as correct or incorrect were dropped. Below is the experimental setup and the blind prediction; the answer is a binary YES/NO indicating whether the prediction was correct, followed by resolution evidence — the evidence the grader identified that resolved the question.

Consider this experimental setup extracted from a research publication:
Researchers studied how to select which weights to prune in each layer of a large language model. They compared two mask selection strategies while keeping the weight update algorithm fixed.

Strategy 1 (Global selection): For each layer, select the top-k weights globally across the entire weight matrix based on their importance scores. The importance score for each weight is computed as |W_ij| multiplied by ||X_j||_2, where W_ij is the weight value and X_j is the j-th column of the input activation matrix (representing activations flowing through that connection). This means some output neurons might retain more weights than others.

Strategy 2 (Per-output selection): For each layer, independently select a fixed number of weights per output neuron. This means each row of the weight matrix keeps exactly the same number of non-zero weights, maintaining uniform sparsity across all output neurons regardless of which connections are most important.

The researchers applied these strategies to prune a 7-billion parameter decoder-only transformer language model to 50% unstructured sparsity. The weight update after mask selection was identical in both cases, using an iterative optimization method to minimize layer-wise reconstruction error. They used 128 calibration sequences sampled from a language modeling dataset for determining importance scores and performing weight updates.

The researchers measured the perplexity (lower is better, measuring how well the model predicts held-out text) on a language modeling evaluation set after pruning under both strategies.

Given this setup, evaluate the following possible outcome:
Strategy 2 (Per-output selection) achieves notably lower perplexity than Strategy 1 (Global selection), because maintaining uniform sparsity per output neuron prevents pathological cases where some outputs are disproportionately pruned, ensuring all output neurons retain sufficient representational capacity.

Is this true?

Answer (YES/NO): NO